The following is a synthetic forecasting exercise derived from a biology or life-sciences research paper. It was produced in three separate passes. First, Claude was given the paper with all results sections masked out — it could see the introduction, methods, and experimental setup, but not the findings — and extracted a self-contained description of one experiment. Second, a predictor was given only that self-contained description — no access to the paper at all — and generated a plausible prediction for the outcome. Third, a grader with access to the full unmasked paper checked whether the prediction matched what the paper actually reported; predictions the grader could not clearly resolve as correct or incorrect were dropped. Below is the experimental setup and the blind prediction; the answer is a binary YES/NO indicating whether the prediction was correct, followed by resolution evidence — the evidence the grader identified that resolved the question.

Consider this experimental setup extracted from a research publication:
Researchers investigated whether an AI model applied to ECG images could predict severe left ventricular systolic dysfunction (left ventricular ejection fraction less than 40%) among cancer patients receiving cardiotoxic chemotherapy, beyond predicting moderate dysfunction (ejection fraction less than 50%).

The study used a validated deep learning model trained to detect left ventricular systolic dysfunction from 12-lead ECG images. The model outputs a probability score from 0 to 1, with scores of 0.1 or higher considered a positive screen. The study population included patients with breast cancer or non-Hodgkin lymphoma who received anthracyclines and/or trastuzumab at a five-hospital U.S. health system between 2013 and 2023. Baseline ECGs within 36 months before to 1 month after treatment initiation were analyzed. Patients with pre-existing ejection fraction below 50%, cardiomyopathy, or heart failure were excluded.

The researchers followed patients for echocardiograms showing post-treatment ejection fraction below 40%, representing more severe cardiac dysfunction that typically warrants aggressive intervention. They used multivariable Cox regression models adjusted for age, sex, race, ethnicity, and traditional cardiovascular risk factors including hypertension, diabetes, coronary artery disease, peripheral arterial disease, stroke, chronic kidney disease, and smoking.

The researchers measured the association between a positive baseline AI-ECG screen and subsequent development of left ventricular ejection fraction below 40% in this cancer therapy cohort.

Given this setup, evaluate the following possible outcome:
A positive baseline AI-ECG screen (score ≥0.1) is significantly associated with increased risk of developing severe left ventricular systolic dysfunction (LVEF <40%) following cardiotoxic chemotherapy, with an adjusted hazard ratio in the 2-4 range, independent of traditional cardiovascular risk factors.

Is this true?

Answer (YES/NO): NO